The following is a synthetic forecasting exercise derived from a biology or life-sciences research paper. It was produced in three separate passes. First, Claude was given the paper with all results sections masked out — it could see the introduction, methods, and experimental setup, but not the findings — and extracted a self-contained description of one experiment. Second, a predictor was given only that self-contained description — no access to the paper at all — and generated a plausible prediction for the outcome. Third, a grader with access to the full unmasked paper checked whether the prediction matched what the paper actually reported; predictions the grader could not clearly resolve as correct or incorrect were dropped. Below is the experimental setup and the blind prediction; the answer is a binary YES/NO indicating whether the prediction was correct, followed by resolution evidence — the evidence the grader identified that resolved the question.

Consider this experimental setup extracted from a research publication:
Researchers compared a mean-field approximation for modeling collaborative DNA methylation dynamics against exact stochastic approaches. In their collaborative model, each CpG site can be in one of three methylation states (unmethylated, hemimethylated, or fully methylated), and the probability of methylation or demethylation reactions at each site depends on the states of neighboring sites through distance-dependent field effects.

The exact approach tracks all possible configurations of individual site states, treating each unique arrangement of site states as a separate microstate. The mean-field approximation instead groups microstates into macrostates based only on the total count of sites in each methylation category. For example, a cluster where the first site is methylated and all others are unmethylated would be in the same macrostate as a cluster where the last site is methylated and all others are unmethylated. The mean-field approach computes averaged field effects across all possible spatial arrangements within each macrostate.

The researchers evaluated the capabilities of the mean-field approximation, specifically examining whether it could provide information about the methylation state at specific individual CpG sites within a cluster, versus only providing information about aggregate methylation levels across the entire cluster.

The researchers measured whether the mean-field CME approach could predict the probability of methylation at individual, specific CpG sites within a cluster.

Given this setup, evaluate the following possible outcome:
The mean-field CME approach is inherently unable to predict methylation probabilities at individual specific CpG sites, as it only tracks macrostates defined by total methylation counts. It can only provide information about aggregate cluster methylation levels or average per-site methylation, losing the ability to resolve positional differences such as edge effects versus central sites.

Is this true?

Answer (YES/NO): YES